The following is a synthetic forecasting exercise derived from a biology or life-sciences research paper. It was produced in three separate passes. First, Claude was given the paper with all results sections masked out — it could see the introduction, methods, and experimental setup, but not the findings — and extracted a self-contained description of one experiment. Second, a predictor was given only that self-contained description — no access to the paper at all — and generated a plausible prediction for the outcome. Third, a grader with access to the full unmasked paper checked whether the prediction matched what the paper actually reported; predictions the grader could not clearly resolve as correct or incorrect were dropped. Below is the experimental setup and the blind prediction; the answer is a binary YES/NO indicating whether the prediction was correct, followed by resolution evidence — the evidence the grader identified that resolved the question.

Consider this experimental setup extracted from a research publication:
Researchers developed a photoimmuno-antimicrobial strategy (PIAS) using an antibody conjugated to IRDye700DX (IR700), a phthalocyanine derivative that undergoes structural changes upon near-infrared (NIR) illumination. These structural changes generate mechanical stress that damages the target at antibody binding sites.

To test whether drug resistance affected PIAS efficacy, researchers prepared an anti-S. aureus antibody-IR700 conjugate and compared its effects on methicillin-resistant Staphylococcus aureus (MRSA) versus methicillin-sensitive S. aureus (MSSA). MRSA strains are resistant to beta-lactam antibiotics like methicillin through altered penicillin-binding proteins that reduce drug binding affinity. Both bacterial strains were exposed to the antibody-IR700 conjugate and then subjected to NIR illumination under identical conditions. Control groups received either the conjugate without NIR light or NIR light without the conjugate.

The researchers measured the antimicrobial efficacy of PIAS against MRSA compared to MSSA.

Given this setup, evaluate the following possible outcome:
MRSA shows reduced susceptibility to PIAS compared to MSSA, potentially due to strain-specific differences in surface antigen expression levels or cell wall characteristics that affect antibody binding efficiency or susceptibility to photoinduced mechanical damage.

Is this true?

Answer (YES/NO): NO